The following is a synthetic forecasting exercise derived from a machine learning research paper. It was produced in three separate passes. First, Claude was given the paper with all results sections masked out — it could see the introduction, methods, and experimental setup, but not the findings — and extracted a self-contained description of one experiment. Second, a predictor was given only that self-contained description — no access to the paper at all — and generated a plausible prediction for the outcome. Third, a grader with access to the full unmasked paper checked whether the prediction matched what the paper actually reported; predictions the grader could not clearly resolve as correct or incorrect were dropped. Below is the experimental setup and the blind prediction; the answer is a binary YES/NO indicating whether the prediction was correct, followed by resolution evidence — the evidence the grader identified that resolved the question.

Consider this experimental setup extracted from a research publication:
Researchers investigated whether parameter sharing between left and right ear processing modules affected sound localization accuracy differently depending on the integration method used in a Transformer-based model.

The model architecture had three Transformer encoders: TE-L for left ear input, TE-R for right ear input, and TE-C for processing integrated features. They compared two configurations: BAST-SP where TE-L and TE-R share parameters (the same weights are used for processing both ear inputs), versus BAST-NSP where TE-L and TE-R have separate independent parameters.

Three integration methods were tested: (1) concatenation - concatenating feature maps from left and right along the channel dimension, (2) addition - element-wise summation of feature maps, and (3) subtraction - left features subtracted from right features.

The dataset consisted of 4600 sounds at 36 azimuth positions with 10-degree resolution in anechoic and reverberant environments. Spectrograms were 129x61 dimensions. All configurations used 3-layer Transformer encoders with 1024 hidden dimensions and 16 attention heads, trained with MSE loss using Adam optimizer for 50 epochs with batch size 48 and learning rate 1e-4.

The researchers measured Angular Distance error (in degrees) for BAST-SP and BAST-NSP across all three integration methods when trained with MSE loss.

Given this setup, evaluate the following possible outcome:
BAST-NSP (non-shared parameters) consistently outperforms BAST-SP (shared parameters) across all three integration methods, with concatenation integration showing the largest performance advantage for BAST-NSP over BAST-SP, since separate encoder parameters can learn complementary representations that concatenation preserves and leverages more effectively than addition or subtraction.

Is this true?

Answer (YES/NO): NO